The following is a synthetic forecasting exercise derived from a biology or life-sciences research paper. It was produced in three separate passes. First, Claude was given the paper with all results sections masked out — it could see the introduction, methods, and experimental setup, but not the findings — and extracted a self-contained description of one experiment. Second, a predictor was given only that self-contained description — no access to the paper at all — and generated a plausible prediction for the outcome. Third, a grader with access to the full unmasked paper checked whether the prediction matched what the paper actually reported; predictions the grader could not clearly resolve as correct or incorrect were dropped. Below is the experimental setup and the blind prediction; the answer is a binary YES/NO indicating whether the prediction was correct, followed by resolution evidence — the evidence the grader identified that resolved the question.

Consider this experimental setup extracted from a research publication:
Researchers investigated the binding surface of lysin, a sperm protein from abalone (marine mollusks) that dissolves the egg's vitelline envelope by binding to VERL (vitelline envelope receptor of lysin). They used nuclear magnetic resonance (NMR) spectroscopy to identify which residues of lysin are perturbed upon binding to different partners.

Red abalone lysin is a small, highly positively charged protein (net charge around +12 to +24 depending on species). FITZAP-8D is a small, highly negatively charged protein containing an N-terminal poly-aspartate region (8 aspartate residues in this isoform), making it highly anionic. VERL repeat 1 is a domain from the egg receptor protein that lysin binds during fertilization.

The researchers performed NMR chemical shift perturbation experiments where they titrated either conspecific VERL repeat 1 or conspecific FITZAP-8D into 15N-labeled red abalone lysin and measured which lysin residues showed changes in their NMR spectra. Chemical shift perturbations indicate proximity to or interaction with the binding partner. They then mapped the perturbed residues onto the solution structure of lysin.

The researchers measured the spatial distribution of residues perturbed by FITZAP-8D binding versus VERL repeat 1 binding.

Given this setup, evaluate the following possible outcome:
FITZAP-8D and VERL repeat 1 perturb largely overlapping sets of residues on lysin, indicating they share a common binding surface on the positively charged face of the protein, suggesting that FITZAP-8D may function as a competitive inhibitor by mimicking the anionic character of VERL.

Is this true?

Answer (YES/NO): YES